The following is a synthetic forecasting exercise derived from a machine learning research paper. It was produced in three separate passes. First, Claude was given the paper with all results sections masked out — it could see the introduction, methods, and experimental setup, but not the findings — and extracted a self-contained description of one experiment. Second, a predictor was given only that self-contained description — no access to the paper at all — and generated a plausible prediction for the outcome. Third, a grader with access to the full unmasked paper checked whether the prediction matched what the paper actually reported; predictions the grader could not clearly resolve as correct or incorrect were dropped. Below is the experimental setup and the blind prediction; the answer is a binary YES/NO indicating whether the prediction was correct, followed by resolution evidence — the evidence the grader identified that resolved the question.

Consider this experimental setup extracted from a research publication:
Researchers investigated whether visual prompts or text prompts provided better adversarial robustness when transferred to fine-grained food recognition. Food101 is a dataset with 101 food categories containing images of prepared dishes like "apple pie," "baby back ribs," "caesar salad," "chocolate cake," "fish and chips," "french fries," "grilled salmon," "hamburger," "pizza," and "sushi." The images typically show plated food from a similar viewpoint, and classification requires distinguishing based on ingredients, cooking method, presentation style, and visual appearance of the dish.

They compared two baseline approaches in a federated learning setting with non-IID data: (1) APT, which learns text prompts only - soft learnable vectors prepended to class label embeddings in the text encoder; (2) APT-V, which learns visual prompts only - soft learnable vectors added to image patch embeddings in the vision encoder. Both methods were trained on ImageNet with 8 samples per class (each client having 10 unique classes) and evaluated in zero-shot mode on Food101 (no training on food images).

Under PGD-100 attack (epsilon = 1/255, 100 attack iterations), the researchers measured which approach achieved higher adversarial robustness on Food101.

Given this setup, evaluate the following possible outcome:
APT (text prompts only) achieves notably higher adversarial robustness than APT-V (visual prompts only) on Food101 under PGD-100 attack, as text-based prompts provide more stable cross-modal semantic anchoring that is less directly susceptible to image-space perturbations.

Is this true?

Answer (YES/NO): NO